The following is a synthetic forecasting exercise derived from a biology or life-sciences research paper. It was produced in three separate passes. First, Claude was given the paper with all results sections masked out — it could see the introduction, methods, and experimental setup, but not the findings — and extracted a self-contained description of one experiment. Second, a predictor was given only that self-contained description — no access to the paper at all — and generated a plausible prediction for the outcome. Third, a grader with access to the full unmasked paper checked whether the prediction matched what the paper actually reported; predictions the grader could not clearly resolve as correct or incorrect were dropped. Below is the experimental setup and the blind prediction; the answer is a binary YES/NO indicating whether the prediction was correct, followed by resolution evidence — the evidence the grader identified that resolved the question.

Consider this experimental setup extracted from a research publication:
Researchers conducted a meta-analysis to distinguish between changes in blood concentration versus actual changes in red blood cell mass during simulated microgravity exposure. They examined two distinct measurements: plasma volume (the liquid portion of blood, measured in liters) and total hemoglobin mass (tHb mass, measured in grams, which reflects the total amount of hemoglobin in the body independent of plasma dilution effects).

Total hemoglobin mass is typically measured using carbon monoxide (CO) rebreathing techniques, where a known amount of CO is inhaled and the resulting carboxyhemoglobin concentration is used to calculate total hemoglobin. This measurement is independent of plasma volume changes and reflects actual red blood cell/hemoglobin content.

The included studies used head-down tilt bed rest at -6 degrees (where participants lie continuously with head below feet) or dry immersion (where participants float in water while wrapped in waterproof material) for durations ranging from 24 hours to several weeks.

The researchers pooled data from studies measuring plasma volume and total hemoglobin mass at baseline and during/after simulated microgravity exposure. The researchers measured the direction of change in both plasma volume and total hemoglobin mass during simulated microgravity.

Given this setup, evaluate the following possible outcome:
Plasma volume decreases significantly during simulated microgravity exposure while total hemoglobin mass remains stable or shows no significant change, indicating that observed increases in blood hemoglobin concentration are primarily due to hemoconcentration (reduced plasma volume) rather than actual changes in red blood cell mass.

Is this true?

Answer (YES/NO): NO